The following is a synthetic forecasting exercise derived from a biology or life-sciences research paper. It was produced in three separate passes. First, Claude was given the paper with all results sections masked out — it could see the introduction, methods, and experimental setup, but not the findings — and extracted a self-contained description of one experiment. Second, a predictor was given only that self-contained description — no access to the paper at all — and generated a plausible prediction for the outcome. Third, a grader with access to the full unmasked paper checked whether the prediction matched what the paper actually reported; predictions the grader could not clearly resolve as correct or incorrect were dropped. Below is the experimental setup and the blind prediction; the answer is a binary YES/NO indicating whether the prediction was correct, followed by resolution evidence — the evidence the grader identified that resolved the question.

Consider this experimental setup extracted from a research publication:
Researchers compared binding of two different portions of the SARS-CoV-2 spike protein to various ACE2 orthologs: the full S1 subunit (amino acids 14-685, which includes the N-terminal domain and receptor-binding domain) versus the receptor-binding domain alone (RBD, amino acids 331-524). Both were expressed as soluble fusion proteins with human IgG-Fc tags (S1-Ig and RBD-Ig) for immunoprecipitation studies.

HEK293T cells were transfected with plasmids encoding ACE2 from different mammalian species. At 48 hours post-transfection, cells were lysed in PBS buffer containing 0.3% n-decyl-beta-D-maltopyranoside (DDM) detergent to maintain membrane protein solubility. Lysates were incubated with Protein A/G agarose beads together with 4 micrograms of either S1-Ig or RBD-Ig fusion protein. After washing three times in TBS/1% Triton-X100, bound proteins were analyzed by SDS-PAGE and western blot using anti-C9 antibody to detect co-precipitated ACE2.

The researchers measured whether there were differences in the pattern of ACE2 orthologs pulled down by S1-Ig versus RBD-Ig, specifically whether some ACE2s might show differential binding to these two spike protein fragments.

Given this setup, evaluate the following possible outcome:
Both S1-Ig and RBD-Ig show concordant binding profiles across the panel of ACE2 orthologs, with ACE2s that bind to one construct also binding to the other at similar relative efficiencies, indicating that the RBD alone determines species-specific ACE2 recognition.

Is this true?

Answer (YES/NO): YES